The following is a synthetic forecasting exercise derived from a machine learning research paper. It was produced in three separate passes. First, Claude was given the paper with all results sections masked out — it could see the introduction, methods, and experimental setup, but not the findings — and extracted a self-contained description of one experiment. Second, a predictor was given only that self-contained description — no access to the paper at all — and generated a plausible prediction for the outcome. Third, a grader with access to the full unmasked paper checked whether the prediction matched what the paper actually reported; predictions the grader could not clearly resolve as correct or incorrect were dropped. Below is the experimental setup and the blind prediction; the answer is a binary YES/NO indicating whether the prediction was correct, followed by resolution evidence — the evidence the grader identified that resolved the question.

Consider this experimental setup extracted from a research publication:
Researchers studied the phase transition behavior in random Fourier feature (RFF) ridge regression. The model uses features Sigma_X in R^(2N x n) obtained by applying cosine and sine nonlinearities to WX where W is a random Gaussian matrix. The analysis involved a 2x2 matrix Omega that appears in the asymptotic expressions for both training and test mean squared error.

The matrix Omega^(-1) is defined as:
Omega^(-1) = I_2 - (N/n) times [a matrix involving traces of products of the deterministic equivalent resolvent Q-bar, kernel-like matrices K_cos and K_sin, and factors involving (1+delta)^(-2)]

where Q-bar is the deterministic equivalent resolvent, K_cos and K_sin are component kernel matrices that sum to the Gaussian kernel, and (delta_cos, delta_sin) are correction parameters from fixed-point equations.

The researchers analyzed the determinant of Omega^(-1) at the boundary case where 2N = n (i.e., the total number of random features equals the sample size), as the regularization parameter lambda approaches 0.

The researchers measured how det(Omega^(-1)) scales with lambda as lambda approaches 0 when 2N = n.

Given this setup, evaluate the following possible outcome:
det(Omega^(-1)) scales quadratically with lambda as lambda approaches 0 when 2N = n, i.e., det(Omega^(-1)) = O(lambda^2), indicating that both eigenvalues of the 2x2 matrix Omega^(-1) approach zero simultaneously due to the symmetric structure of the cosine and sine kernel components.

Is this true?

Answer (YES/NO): NO